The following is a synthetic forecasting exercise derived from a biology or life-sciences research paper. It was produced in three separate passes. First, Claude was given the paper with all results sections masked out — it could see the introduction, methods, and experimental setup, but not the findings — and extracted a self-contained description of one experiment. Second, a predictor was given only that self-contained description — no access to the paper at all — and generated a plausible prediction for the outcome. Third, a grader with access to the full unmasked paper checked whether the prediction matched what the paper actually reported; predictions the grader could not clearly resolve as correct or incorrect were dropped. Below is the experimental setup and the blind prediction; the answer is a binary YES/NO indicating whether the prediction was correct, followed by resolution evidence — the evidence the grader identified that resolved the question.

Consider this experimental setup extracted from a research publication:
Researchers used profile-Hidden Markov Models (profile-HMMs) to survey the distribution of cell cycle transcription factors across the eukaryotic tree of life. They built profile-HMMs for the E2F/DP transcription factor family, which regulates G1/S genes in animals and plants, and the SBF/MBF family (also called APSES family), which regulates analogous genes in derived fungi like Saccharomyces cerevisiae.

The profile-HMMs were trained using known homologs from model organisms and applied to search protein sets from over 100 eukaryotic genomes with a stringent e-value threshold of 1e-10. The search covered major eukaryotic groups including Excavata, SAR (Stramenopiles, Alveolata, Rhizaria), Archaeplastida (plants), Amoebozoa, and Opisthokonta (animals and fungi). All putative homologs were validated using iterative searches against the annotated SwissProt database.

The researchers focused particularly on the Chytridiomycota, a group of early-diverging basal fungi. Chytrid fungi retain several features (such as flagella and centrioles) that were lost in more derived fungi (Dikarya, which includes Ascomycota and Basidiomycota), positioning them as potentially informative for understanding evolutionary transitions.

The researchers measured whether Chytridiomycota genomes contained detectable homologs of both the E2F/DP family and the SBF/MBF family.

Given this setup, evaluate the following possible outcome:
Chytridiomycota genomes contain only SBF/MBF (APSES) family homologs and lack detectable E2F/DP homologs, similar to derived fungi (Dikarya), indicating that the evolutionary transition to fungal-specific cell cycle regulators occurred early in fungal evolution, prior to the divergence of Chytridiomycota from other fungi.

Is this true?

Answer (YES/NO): NO